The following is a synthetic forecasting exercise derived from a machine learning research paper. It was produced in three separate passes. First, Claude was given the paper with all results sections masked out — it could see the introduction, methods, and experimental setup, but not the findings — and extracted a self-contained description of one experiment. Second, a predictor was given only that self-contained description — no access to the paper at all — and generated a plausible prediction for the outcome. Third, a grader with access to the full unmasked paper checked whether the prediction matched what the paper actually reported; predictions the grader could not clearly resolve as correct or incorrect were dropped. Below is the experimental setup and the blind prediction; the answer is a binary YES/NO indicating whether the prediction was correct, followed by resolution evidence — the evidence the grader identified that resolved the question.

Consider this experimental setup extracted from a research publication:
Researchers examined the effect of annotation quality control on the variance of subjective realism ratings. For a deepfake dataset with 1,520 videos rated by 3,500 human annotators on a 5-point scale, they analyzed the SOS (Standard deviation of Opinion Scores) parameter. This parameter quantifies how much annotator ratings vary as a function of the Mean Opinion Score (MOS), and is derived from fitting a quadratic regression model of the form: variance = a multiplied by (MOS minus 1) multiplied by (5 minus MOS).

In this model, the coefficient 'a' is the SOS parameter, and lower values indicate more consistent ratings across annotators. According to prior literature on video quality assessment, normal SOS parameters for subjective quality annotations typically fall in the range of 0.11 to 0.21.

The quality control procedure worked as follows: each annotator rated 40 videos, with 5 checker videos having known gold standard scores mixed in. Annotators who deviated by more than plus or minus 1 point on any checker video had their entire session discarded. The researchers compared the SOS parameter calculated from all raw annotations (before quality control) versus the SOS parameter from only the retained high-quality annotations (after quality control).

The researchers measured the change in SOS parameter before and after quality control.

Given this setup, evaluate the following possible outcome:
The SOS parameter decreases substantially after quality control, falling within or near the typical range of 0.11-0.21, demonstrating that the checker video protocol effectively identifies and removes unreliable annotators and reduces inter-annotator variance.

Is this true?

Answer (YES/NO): YES